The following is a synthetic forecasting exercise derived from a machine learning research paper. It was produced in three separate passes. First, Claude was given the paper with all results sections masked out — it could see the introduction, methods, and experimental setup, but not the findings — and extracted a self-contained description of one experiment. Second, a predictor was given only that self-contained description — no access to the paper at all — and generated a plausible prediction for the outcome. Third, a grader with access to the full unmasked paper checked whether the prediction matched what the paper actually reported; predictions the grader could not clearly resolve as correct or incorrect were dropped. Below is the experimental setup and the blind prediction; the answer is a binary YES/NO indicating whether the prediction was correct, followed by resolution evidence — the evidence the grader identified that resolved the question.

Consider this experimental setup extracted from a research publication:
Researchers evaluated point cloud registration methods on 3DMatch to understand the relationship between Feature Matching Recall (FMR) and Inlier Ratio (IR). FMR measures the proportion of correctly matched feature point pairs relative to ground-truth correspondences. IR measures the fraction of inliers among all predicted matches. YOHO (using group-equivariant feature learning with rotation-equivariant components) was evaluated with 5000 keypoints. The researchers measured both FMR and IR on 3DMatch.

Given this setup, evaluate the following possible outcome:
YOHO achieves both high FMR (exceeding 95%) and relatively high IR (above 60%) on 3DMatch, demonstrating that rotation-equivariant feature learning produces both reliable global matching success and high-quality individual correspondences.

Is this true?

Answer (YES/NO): YES